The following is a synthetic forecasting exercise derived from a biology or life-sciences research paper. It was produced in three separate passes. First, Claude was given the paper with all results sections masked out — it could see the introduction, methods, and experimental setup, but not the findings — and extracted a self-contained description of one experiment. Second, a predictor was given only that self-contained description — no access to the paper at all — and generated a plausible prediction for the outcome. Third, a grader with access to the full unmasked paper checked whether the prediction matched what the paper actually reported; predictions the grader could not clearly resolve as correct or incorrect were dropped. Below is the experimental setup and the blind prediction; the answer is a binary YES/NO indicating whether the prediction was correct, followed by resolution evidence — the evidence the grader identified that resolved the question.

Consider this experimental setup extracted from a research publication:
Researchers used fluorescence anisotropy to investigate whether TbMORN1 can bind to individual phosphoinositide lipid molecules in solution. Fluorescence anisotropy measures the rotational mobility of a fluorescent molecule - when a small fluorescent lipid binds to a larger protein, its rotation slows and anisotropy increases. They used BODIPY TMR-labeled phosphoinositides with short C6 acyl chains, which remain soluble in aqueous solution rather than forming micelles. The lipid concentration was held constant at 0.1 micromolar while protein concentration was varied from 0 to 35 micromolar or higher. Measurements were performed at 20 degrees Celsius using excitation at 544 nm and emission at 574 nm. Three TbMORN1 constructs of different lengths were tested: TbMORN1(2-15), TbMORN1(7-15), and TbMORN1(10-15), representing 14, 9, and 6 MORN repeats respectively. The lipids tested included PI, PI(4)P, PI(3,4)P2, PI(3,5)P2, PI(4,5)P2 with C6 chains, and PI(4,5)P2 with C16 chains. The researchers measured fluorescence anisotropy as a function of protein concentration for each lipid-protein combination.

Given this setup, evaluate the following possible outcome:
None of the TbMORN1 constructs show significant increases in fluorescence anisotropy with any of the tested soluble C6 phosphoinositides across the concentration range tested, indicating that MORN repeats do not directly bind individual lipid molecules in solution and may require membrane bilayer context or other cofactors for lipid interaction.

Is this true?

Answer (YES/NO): NO